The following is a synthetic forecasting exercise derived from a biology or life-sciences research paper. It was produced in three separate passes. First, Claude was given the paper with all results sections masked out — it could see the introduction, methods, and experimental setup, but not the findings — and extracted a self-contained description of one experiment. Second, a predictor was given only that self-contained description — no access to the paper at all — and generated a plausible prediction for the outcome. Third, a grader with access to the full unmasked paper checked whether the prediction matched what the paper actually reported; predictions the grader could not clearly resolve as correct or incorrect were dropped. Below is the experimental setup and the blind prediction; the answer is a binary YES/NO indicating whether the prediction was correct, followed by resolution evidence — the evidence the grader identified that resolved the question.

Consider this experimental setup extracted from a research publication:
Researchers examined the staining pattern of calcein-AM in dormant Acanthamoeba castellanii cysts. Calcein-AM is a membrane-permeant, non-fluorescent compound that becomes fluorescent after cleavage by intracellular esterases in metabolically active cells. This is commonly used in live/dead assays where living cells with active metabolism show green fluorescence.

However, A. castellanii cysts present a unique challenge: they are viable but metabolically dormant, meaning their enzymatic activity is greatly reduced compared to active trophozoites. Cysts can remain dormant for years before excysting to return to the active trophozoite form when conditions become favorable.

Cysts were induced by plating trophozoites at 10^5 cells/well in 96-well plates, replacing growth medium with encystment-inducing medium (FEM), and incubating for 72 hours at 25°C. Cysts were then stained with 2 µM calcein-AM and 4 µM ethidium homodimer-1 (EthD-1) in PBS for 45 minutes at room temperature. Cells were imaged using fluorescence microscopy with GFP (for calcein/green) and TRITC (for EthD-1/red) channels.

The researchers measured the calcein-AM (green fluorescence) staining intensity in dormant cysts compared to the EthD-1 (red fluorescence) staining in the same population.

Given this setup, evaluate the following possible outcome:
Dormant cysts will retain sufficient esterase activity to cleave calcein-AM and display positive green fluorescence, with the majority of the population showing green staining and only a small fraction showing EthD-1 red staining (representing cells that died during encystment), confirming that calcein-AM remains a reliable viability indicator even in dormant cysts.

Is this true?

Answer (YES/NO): NO